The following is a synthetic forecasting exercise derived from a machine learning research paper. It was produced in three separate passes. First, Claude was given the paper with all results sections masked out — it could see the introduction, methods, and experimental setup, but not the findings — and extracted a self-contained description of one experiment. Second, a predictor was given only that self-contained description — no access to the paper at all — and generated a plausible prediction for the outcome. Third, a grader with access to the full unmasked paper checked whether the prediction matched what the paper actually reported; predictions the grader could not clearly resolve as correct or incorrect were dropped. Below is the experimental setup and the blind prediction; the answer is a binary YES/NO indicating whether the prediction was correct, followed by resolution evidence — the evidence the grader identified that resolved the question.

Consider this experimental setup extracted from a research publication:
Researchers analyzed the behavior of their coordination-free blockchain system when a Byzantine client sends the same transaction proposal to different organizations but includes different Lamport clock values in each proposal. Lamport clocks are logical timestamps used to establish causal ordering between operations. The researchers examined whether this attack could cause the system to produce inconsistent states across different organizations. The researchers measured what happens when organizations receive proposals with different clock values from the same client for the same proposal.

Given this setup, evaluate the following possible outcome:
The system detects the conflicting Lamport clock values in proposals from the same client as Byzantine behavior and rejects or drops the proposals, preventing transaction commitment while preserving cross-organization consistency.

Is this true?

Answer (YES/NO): NO